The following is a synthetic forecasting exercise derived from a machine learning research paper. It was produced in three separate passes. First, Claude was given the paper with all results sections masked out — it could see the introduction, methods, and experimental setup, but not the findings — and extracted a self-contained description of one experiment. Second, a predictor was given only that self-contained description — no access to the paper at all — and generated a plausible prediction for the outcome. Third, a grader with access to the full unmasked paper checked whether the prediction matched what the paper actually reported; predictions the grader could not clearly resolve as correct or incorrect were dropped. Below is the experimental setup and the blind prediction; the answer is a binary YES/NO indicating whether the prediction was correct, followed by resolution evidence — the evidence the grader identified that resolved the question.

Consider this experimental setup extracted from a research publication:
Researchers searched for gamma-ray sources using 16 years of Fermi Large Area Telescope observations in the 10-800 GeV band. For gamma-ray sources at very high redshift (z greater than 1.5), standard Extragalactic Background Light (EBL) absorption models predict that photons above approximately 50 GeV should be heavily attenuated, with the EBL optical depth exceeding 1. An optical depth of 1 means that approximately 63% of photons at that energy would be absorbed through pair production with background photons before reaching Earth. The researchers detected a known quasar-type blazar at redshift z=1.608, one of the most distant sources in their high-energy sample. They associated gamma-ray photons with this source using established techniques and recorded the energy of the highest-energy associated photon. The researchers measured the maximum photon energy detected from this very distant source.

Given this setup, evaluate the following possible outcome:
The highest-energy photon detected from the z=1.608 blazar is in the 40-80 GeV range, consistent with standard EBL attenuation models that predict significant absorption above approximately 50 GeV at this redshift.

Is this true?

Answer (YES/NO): YES